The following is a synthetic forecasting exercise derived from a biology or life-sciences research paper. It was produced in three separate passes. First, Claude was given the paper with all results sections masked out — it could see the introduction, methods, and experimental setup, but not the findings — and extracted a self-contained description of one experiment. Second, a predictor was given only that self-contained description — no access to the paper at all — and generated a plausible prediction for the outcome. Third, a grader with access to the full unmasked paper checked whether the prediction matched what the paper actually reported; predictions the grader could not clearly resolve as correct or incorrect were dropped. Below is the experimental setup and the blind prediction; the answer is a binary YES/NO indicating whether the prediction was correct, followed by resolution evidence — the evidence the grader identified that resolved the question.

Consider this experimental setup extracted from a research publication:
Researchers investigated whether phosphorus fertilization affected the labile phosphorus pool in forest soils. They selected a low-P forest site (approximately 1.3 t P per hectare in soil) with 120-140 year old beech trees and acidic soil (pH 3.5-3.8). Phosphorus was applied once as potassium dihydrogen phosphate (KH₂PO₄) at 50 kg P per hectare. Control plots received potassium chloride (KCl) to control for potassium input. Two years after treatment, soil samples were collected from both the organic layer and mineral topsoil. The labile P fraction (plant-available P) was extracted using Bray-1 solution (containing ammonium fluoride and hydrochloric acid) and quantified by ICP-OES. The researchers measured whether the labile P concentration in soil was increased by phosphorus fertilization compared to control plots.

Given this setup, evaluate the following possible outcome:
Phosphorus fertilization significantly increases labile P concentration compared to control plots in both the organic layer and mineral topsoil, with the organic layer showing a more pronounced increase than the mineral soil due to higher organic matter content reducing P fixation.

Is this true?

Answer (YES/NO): YES